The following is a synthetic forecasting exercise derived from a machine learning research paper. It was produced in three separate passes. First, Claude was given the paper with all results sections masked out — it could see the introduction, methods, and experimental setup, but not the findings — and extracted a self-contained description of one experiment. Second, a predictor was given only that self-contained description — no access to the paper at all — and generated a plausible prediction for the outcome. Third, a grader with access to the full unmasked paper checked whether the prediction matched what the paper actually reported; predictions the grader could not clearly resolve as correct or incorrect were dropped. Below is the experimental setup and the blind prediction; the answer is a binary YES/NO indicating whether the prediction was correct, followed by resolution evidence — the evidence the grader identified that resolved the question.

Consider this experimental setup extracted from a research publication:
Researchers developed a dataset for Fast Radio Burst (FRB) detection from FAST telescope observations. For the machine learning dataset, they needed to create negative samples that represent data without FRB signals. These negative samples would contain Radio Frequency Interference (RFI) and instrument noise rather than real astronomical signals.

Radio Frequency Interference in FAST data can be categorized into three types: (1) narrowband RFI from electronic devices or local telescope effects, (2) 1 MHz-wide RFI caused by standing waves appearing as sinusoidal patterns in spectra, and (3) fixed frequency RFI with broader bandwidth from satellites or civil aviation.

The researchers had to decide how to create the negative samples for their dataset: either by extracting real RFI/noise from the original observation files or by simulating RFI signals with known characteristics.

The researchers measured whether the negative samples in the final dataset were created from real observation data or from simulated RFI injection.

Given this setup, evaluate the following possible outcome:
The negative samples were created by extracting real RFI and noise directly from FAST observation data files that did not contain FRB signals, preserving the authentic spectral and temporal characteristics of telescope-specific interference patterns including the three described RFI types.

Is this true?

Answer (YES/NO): YES